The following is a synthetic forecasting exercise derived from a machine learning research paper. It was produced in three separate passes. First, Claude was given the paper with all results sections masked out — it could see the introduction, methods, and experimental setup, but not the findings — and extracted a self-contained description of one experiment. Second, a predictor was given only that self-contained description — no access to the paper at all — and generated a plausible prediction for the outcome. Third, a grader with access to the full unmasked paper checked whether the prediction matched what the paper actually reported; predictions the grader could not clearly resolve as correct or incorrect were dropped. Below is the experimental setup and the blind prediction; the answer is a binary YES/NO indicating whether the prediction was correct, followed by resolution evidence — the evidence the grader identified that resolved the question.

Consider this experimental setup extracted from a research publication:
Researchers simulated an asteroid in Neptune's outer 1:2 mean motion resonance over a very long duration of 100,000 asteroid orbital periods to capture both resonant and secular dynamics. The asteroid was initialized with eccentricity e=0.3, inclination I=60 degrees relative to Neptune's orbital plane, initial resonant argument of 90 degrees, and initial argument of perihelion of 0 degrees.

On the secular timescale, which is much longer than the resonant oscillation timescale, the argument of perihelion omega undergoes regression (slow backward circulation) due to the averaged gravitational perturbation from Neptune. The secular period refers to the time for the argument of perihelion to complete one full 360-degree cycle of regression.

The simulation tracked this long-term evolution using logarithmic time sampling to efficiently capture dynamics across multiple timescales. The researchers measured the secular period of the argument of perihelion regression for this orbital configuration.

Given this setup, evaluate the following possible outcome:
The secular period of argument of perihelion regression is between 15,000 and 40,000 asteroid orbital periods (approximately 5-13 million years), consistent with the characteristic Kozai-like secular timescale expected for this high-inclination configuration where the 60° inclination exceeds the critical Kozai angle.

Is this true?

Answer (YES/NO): YES